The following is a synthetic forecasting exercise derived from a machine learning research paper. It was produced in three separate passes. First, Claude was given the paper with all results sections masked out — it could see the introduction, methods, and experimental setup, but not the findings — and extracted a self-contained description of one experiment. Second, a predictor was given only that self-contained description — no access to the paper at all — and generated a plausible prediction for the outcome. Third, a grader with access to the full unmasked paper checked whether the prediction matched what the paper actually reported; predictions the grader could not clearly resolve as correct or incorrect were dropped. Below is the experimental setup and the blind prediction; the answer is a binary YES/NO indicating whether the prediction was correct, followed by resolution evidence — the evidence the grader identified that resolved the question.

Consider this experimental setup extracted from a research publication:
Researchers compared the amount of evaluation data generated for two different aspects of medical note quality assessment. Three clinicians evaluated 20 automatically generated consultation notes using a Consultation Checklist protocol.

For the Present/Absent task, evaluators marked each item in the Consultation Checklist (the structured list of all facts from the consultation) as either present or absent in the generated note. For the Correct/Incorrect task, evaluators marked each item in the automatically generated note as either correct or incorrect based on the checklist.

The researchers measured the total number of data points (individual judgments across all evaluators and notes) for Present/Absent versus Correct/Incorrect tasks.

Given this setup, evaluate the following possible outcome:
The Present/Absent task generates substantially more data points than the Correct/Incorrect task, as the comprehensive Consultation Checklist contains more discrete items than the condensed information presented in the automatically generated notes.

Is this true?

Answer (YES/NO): YES